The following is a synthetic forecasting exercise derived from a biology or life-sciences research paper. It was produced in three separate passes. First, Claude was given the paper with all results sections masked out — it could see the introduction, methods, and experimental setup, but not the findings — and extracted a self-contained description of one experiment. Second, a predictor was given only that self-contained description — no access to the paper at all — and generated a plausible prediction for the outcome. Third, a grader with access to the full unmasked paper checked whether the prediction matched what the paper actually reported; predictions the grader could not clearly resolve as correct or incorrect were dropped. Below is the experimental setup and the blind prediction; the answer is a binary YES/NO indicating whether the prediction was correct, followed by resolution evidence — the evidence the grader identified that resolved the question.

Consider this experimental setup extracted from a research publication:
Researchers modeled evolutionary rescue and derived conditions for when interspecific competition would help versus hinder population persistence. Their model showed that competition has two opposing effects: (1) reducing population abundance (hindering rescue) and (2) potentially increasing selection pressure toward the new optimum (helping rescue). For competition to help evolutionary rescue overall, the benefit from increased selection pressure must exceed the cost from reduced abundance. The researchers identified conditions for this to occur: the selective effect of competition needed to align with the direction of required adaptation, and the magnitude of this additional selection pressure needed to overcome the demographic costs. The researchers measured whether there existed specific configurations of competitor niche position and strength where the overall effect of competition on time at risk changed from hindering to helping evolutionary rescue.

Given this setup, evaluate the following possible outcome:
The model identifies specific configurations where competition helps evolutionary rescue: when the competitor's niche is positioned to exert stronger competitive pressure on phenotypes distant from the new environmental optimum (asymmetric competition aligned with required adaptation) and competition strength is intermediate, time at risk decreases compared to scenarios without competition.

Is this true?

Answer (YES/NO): NO